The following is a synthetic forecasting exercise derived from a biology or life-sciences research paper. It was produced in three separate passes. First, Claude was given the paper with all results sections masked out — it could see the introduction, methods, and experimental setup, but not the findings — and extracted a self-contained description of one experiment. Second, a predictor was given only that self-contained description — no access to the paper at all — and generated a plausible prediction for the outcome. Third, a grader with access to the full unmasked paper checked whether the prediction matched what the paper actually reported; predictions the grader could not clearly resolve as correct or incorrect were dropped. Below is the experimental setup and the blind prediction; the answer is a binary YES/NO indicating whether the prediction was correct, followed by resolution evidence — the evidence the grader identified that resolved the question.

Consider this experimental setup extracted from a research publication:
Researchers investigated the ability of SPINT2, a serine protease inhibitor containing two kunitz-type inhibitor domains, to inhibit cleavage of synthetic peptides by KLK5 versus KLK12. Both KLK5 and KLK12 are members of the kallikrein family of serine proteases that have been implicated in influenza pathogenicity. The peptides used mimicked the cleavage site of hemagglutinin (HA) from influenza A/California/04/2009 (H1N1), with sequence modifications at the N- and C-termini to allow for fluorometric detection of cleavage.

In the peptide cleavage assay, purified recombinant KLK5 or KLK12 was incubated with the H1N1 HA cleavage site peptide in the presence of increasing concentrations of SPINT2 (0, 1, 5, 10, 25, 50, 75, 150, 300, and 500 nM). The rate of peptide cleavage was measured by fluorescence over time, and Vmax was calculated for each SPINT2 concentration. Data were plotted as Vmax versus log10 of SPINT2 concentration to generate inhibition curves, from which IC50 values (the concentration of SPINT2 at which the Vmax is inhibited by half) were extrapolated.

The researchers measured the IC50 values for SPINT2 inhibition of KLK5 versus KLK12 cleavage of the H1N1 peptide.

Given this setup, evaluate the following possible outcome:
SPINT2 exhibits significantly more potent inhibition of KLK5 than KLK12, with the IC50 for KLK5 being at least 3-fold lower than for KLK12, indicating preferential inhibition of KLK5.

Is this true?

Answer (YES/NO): NO